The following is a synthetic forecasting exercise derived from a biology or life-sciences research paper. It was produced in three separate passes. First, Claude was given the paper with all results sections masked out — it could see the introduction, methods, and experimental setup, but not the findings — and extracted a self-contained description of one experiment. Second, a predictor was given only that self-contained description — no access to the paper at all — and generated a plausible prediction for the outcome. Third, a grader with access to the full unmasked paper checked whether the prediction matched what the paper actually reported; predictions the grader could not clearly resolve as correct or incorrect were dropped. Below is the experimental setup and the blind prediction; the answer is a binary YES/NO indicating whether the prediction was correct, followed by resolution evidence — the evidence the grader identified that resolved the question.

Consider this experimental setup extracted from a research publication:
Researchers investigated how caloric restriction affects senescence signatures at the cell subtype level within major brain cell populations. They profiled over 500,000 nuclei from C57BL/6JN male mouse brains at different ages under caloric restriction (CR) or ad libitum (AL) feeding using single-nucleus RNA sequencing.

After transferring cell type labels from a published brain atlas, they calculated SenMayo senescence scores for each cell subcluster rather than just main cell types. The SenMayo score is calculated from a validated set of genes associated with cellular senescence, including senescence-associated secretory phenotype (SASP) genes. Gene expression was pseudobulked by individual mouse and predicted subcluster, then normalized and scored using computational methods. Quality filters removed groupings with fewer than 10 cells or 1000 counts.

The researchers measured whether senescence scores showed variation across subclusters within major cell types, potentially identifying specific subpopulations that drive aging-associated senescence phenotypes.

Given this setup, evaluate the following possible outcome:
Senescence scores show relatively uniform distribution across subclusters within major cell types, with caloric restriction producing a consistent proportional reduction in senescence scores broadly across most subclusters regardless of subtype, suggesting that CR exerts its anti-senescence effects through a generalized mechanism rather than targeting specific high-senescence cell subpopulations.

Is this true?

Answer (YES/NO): NO